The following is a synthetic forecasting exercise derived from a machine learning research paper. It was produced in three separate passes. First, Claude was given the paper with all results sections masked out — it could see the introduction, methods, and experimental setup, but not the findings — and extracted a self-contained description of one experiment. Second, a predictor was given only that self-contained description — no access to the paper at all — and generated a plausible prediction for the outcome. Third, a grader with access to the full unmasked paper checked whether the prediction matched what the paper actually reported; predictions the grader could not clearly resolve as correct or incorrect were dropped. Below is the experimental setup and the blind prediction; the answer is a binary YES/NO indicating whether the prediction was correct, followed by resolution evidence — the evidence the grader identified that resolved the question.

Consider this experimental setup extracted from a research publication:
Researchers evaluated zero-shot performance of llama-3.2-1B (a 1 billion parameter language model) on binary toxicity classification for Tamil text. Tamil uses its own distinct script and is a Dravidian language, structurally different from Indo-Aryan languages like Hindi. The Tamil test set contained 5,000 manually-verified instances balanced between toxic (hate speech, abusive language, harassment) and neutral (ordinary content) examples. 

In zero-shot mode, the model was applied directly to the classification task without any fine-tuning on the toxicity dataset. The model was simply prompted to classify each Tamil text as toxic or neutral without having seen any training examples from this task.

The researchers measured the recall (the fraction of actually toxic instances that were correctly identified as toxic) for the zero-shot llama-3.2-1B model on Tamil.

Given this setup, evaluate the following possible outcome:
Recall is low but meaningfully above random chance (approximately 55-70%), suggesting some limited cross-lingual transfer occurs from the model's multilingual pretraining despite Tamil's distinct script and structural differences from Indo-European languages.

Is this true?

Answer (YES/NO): NO